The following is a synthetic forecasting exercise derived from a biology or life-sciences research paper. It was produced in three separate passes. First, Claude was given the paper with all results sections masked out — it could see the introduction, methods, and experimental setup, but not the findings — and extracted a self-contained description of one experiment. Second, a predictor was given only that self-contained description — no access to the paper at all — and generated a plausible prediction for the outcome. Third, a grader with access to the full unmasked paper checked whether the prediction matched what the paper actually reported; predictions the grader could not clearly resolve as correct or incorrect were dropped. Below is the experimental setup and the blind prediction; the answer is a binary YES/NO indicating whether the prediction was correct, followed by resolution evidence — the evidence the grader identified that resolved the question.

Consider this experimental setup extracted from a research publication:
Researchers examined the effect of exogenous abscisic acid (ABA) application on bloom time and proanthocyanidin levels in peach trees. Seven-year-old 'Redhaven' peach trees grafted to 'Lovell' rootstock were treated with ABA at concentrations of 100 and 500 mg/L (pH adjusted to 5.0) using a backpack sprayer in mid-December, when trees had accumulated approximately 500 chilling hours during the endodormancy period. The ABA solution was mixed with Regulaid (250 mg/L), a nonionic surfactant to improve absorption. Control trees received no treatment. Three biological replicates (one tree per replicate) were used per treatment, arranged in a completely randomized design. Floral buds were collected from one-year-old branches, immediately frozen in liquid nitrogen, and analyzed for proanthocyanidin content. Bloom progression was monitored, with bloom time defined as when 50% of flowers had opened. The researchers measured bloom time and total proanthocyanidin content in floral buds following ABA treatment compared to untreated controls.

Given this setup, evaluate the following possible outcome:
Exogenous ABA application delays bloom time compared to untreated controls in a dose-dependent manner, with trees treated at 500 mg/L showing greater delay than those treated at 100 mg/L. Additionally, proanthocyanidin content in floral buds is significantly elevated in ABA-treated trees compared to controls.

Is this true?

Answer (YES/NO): NO